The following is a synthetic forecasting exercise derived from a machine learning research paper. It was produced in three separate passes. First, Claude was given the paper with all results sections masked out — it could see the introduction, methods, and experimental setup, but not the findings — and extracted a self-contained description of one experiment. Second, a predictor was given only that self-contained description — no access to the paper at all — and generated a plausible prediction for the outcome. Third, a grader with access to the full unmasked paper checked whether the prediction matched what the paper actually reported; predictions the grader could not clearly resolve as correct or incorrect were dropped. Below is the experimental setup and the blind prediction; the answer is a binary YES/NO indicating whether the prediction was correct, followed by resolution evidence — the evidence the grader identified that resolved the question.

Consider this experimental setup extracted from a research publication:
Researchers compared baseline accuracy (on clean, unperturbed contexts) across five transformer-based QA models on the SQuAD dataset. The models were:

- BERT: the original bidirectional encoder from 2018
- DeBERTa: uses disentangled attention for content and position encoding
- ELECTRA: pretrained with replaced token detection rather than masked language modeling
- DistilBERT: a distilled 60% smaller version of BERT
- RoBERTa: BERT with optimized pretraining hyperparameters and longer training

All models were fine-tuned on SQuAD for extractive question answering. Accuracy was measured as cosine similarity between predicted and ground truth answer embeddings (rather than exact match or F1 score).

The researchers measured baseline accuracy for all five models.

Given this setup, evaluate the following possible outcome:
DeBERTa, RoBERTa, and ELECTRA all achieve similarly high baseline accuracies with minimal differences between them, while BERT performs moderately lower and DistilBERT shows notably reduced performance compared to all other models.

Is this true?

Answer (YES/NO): NO